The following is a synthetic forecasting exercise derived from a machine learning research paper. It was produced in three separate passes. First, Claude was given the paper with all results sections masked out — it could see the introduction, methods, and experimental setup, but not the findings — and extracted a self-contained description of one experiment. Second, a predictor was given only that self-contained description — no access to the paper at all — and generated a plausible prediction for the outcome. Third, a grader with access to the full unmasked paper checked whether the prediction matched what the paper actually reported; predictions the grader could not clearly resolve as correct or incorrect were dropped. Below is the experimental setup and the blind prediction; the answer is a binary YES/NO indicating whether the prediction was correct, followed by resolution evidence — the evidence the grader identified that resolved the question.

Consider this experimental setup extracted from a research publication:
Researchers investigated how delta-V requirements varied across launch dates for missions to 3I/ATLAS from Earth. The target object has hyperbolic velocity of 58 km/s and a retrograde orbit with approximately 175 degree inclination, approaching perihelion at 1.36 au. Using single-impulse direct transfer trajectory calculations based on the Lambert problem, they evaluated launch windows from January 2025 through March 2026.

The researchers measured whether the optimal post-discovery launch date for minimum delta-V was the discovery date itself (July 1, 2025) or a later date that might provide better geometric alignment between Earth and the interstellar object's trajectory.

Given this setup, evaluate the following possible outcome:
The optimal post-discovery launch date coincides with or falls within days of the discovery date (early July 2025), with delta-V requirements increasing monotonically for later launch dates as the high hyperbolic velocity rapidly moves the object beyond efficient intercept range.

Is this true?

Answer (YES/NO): YES